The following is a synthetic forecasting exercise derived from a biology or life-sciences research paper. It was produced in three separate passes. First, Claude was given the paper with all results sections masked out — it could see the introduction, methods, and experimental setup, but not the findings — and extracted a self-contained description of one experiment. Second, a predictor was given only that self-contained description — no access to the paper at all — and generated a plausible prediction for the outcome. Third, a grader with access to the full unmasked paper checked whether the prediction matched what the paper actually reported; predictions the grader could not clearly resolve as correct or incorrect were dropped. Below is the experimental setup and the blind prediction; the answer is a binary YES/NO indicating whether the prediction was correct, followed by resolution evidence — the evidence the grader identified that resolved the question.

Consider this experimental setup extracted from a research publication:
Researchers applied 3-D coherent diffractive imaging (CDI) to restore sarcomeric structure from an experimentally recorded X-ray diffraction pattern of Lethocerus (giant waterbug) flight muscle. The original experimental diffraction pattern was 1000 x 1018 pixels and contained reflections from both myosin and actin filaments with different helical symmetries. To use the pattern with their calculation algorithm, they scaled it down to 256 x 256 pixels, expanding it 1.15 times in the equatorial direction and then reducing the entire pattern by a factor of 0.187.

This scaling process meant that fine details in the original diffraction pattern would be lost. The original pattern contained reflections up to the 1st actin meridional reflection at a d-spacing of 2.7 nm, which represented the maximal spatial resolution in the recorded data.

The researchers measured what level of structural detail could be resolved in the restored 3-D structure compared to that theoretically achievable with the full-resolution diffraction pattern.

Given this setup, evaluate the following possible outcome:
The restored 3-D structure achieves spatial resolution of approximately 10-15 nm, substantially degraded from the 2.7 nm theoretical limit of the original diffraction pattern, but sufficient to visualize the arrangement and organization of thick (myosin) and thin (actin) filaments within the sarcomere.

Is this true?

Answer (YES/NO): NO